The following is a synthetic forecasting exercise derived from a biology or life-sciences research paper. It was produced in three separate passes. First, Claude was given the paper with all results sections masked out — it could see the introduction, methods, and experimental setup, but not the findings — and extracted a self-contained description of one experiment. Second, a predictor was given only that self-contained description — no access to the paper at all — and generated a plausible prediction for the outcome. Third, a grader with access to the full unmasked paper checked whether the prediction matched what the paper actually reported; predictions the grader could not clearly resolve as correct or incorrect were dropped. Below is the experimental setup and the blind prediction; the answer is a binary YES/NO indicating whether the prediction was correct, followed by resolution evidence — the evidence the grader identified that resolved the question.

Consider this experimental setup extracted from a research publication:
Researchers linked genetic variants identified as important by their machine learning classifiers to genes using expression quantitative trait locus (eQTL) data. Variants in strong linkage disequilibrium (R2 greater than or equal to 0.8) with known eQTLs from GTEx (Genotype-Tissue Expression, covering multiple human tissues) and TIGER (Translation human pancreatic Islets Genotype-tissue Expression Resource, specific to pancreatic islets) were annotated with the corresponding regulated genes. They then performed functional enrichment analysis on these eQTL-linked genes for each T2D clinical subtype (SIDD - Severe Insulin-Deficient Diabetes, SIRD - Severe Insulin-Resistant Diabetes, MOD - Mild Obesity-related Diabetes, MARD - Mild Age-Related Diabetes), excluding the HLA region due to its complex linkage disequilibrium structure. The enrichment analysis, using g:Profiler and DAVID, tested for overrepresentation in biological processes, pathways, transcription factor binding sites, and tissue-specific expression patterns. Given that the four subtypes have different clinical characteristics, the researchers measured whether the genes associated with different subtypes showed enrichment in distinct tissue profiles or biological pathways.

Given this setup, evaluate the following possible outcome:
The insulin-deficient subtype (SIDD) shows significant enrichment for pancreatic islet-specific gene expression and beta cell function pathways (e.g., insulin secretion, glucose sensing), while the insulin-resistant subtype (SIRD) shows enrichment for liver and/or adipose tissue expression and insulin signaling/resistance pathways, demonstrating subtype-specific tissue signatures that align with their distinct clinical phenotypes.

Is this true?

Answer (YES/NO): NO